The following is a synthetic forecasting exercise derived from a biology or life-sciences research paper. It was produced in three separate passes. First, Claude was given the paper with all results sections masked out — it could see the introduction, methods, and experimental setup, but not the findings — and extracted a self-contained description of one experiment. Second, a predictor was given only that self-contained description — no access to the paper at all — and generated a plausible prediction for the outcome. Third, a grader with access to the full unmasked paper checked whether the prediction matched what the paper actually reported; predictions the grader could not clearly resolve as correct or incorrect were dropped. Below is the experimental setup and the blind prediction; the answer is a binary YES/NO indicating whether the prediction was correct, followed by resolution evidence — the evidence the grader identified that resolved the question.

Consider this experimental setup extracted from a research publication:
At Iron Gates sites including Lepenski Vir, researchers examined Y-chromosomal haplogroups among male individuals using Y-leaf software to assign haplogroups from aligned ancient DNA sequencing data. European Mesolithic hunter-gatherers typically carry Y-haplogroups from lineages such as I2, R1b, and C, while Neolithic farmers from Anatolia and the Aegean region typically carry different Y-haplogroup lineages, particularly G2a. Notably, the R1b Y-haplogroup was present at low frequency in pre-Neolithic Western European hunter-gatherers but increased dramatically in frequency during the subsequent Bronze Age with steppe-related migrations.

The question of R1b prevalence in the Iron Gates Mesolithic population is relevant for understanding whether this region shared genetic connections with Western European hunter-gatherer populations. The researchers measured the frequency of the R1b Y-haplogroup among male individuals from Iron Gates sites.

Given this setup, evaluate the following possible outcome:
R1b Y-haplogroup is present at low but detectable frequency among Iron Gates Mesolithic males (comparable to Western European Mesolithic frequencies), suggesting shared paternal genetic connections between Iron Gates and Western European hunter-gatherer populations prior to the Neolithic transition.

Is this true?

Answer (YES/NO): NO